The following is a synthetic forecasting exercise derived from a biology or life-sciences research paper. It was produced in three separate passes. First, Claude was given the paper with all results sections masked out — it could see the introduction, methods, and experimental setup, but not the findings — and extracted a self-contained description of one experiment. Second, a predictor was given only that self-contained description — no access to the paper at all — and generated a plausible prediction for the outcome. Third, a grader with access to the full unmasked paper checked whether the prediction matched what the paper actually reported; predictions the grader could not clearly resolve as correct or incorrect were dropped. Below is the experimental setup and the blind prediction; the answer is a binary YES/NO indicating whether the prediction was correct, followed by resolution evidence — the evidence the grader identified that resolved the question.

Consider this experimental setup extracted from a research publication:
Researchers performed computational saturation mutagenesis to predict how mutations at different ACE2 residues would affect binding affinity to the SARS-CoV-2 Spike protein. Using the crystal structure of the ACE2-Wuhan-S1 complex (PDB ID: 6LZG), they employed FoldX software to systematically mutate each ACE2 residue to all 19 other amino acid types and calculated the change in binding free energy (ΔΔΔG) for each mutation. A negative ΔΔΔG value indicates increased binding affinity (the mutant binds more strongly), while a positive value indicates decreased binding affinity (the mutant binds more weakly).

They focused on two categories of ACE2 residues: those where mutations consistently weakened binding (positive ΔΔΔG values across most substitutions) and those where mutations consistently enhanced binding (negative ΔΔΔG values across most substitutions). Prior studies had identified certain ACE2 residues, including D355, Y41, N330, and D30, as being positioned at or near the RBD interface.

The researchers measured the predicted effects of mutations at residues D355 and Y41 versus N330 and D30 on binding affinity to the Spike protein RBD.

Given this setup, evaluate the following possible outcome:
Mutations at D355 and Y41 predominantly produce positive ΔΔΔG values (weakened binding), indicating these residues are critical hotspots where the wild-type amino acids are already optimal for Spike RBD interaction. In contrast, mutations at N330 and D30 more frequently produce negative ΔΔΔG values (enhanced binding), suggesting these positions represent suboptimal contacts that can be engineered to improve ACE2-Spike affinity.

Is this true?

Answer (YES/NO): YES